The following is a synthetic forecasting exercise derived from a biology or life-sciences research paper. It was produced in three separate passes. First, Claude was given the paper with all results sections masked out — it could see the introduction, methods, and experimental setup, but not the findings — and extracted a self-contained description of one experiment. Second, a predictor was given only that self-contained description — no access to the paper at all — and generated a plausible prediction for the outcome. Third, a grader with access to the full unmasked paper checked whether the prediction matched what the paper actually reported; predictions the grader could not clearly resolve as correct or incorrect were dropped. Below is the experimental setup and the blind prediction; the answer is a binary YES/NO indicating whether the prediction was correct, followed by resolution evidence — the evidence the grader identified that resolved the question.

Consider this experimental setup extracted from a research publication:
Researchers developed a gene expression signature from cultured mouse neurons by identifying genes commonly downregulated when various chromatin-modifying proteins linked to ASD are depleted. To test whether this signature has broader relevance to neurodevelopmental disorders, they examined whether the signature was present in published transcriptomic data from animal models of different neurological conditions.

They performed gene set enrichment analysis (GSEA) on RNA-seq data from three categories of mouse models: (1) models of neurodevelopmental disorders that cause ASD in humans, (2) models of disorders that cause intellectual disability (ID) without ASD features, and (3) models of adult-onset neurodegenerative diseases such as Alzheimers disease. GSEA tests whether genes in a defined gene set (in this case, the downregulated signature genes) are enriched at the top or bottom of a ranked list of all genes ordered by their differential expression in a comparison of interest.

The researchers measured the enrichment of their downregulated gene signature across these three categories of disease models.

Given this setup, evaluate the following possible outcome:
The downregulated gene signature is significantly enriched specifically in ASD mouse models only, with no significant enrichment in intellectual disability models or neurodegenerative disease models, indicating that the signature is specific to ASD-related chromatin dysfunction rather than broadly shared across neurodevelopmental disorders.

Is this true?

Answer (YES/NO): YES